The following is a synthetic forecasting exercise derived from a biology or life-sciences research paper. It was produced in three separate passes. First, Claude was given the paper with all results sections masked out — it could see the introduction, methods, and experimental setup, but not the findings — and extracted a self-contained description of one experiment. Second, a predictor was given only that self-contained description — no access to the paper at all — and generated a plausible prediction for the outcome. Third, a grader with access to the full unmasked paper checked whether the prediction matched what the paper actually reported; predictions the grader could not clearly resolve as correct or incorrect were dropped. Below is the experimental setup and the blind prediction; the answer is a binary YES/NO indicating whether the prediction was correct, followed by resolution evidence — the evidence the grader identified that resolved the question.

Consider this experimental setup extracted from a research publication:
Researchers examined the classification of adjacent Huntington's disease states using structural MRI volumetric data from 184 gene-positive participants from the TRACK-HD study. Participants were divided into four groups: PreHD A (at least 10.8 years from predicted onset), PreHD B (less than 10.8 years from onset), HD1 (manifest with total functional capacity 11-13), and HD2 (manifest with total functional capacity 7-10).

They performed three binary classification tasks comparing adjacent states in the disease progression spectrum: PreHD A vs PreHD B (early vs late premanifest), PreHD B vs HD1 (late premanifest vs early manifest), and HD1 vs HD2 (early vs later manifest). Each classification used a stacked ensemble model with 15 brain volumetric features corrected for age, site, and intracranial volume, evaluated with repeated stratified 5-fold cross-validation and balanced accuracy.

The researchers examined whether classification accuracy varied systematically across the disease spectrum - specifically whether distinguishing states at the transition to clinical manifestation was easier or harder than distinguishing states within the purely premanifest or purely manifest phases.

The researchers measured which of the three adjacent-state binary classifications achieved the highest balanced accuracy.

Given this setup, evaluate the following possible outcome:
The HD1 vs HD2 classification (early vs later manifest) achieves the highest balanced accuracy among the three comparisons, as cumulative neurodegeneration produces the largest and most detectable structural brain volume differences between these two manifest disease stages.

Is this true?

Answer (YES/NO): NO